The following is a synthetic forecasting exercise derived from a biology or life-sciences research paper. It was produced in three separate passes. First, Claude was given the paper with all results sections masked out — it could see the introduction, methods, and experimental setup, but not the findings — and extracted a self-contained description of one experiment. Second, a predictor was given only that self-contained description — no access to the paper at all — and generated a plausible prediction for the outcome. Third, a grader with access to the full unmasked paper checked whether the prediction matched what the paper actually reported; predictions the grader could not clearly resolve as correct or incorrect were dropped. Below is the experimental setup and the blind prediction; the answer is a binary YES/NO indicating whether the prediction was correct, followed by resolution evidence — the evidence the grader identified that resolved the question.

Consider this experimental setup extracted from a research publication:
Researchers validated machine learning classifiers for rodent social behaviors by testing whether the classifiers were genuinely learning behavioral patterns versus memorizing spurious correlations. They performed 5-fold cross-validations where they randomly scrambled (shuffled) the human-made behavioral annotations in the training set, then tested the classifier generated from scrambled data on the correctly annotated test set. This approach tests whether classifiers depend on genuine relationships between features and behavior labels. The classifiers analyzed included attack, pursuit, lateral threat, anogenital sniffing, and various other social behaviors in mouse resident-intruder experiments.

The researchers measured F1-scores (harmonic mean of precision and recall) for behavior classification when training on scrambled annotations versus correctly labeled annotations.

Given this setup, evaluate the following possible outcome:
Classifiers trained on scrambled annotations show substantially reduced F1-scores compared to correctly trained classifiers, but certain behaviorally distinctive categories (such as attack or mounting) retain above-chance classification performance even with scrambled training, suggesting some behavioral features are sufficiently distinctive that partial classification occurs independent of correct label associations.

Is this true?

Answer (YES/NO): NO